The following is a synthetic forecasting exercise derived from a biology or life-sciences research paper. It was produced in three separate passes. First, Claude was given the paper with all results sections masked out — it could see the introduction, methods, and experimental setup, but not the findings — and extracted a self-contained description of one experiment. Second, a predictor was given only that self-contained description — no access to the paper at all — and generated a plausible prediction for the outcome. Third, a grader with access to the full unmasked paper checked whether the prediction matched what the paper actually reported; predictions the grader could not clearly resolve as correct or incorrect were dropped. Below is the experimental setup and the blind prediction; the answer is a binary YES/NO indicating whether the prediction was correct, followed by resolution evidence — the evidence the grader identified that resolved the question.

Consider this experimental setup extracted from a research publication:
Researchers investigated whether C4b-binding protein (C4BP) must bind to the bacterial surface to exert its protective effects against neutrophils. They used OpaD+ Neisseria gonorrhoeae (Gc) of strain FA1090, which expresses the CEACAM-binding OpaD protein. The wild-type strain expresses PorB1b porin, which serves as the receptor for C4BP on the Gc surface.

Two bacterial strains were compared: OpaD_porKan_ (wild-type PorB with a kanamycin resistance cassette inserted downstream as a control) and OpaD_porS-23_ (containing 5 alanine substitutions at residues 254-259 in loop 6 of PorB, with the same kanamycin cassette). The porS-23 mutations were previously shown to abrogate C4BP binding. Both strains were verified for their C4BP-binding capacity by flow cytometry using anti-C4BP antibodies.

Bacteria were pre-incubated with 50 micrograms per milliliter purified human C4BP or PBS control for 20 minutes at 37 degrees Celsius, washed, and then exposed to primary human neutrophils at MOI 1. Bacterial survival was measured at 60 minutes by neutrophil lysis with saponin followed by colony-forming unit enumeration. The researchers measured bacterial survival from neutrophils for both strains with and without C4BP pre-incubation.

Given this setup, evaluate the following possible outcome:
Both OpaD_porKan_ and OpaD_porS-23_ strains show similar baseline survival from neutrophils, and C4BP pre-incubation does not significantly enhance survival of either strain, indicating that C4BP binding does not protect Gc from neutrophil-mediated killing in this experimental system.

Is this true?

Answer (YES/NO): NO